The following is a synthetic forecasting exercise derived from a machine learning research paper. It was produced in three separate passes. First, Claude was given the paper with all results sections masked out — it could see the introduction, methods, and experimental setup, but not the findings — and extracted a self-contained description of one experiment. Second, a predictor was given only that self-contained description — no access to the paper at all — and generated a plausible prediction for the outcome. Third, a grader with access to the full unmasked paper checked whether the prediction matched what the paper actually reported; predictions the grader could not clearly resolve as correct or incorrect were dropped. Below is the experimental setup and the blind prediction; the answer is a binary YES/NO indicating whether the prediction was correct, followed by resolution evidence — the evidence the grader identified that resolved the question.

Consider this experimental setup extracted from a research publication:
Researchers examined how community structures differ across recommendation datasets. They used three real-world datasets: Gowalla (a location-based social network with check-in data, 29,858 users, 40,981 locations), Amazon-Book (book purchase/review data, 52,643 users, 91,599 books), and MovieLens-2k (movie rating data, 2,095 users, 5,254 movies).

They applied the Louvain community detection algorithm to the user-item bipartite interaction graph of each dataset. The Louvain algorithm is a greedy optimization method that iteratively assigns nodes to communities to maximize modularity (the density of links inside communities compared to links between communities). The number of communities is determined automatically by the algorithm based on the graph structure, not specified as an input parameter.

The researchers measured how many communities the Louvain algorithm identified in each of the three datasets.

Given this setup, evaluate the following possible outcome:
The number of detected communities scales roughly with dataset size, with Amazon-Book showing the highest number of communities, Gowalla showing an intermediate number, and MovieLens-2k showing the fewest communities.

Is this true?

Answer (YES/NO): NO